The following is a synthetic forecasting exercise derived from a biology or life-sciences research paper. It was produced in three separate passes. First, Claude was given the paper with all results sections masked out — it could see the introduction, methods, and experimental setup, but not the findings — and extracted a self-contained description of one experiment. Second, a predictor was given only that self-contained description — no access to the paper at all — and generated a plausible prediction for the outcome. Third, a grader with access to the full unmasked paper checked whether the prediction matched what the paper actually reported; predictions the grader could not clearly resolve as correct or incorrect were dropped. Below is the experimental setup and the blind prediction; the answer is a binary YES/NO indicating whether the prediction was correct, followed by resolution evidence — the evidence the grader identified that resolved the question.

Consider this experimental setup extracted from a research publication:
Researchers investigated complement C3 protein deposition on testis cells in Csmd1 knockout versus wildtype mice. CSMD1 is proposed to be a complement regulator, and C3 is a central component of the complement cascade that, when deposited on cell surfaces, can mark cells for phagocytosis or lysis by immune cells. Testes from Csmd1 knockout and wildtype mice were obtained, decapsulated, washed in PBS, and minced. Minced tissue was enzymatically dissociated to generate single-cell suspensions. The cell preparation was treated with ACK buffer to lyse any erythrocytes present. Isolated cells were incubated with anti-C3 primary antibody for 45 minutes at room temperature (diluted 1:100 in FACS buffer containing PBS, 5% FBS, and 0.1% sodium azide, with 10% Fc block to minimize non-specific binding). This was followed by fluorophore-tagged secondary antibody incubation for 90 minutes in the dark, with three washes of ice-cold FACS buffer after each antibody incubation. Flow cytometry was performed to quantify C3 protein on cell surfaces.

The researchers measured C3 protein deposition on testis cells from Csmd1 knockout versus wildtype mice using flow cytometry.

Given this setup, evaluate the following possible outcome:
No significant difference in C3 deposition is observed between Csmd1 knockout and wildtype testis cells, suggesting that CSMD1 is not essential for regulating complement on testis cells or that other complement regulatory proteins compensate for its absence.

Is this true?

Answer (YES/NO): NO